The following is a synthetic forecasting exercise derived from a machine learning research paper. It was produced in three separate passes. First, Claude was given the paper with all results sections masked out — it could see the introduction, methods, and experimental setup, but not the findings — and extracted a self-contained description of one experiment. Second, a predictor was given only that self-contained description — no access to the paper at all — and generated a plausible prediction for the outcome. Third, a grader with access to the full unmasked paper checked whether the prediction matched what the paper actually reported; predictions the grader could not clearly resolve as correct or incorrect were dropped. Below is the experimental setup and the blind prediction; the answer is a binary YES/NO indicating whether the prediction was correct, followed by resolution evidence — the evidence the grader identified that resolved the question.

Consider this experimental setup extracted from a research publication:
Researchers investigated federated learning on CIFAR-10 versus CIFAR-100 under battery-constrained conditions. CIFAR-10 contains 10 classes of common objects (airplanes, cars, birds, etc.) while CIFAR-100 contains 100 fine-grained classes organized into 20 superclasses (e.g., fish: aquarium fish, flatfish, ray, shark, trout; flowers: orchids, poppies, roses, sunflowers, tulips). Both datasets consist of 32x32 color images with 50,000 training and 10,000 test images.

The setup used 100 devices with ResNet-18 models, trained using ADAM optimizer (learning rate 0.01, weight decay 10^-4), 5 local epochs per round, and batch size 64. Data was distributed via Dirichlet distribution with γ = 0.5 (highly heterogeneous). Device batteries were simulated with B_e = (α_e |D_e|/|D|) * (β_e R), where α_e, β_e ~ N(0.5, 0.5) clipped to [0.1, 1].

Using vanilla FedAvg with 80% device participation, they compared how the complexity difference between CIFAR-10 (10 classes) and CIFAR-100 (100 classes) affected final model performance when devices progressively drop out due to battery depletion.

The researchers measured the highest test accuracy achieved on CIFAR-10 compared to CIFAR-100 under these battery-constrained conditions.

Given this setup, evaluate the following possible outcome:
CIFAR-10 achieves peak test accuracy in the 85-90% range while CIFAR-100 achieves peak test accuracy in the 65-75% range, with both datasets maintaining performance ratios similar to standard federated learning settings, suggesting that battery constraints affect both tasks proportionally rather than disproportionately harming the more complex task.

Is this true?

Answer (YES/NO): NO